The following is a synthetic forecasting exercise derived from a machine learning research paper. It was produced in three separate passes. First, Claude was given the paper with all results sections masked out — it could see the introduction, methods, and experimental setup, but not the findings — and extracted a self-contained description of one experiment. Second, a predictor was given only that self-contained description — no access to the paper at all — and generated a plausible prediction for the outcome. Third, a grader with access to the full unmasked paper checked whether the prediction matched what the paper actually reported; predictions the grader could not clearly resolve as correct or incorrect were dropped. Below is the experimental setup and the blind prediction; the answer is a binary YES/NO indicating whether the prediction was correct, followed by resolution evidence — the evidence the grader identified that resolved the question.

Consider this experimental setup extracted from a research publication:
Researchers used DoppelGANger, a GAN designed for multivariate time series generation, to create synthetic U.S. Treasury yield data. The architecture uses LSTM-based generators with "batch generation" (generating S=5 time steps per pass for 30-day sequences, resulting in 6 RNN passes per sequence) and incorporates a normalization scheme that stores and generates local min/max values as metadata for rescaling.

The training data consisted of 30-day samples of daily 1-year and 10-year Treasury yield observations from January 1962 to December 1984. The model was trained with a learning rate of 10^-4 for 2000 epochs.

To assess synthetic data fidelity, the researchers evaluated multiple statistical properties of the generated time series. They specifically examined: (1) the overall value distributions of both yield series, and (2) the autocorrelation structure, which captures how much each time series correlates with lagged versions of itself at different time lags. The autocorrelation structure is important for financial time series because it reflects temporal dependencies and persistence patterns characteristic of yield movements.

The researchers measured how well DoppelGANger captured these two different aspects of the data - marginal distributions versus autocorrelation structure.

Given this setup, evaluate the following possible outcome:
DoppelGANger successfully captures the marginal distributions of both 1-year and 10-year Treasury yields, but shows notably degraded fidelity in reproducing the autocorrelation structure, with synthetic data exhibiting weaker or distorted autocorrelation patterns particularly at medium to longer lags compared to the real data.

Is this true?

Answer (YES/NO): YES